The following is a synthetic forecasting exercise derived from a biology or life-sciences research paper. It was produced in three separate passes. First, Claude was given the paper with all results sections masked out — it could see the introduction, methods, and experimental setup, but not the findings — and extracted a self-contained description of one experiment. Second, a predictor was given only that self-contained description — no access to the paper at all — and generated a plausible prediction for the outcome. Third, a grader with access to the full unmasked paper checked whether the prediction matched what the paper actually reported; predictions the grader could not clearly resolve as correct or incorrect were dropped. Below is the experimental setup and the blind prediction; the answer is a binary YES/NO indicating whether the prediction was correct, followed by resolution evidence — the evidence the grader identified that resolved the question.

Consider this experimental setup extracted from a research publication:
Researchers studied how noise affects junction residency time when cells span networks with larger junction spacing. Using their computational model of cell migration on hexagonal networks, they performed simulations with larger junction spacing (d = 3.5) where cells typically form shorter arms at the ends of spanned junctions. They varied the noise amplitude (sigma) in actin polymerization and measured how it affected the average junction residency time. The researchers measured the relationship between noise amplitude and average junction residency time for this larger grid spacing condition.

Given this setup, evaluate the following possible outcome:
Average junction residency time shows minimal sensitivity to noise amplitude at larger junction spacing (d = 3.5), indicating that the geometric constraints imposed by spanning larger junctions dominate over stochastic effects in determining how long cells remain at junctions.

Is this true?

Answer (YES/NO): NO